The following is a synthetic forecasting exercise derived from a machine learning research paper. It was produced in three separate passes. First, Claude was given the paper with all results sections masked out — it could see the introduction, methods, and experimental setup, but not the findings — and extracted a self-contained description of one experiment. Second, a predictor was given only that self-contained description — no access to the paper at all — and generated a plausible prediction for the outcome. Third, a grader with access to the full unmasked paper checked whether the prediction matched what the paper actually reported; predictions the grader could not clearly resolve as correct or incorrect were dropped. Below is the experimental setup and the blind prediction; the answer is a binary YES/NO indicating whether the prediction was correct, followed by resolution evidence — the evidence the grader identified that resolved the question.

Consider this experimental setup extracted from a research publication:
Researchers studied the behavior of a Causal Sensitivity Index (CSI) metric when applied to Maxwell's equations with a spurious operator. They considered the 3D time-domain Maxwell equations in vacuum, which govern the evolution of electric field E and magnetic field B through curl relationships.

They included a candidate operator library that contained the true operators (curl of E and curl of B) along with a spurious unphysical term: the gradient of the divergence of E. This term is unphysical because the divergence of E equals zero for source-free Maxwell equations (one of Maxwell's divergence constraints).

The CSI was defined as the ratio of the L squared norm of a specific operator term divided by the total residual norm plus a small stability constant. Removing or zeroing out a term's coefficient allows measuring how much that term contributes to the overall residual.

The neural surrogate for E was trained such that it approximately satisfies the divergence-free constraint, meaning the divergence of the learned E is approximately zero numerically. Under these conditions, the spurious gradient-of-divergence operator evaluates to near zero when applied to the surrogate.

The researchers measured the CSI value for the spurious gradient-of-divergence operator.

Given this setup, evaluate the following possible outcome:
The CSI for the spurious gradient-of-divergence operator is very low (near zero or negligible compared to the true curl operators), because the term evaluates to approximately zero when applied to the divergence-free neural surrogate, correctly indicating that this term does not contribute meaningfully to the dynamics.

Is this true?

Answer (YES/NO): YES